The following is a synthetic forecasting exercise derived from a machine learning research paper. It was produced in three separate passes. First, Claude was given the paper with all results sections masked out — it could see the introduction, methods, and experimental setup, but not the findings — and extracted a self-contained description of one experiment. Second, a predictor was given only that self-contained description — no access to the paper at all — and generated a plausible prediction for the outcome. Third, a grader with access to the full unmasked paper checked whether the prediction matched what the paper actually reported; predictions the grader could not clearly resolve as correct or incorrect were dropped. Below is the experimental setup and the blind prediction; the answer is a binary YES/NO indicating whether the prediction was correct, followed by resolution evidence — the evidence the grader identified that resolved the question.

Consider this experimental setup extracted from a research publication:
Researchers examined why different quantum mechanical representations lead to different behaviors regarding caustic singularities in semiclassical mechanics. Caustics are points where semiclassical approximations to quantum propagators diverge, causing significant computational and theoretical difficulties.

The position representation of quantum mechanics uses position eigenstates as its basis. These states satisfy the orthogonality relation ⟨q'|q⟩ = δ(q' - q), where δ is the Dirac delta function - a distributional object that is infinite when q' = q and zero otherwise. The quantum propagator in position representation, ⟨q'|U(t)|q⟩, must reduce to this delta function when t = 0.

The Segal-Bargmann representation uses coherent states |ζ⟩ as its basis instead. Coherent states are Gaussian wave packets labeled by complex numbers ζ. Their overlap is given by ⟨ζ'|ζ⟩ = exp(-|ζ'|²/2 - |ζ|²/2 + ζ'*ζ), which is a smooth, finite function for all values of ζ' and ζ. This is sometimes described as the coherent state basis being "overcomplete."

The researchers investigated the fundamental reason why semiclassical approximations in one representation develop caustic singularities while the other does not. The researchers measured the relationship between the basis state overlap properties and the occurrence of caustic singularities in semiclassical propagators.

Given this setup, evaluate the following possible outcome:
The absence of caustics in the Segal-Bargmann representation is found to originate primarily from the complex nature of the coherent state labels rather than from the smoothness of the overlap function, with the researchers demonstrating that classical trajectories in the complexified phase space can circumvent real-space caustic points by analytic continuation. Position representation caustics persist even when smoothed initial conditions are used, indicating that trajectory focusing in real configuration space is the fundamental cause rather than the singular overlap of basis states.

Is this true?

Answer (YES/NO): NO